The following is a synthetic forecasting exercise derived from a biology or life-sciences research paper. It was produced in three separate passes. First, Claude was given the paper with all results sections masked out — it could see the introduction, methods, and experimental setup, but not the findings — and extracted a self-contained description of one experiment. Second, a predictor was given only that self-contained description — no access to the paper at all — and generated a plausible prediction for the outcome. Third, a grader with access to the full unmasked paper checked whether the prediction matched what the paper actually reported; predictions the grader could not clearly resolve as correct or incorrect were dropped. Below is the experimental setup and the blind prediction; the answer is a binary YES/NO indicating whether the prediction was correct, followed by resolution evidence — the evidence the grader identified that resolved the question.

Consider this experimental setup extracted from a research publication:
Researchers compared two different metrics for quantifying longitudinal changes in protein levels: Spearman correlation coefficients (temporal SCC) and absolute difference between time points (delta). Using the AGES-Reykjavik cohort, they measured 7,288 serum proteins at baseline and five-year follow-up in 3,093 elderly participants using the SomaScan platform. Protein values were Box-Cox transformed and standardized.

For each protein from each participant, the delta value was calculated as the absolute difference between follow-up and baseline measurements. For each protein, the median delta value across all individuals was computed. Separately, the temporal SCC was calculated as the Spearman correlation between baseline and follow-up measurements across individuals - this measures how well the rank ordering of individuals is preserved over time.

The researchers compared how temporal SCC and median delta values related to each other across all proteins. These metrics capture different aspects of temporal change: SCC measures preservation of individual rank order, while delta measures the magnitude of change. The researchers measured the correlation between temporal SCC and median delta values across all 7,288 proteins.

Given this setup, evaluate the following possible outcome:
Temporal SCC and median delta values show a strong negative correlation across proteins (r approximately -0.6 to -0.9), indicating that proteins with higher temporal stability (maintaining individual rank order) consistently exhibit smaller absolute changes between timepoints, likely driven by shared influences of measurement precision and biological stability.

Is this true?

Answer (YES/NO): NO